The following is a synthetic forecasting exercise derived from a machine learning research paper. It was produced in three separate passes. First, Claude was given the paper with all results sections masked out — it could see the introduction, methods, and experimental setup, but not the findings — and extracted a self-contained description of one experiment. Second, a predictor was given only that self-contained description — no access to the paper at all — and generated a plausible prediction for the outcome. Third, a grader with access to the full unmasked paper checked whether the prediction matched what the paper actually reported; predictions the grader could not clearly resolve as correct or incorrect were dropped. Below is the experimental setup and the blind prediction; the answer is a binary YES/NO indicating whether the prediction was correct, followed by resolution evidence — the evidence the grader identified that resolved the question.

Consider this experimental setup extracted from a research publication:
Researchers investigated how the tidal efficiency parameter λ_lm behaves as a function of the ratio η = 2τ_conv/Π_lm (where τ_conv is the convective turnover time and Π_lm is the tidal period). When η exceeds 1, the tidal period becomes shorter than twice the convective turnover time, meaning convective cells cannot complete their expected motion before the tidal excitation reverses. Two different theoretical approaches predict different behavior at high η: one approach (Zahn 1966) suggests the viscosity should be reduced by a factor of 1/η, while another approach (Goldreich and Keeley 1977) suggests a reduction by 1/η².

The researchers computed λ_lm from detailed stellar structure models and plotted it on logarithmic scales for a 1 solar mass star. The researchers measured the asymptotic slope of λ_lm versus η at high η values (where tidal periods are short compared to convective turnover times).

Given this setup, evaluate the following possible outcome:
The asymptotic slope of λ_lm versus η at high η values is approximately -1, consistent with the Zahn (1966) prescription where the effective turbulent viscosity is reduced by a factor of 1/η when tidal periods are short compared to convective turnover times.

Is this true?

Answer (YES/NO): YES